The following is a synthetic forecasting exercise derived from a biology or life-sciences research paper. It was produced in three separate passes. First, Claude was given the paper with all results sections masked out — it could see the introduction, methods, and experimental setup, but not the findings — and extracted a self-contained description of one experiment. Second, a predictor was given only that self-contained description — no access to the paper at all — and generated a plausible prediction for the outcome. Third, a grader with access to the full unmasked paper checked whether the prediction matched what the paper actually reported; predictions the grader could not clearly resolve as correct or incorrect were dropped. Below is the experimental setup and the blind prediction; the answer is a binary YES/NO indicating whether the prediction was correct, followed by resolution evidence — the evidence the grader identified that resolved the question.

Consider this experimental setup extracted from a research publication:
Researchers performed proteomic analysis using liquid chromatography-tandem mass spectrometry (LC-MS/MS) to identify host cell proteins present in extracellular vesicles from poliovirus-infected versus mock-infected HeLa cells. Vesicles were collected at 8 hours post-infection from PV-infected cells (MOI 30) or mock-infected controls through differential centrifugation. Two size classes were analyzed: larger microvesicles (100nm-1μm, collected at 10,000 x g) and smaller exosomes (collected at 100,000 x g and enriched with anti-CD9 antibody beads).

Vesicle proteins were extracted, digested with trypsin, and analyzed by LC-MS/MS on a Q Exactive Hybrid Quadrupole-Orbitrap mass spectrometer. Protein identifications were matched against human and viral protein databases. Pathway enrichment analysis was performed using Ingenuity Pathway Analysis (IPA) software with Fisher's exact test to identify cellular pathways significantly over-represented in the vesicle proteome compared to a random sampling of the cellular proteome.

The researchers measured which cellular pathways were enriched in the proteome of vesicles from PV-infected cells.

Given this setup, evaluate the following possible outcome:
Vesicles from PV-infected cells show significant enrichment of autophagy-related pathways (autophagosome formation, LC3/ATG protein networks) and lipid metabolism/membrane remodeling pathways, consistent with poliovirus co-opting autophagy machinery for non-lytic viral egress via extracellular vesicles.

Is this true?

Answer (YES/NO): NO